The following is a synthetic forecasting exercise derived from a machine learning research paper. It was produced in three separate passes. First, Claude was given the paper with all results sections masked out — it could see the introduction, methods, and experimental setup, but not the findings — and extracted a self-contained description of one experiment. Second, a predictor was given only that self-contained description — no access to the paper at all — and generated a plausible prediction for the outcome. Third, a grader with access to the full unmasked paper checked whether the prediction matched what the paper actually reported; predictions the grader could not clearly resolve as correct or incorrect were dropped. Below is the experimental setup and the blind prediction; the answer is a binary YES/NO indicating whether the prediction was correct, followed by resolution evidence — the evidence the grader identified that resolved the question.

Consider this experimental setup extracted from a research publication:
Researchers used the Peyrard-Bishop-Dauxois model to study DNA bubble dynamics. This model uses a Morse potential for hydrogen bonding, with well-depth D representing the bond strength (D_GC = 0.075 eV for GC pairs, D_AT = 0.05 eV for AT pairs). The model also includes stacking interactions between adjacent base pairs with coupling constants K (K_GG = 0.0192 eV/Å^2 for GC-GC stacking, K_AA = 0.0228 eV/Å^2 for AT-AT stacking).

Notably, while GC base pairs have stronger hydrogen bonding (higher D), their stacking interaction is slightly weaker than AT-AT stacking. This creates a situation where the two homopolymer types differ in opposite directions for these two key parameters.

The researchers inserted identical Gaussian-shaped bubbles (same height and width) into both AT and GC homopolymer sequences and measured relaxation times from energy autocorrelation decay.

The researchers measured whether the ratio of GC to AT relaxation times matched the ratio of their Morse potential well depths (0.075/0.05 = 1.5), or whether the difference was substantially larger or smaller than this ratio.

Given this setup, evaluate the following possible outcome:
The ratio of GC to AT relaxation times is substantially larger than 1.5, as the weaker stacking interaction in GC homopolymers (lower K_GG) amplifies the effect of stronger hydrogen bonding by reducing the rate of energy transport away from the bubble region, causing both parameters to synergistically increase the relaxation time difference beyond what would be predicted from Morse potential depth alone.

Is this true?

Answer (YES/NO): YES